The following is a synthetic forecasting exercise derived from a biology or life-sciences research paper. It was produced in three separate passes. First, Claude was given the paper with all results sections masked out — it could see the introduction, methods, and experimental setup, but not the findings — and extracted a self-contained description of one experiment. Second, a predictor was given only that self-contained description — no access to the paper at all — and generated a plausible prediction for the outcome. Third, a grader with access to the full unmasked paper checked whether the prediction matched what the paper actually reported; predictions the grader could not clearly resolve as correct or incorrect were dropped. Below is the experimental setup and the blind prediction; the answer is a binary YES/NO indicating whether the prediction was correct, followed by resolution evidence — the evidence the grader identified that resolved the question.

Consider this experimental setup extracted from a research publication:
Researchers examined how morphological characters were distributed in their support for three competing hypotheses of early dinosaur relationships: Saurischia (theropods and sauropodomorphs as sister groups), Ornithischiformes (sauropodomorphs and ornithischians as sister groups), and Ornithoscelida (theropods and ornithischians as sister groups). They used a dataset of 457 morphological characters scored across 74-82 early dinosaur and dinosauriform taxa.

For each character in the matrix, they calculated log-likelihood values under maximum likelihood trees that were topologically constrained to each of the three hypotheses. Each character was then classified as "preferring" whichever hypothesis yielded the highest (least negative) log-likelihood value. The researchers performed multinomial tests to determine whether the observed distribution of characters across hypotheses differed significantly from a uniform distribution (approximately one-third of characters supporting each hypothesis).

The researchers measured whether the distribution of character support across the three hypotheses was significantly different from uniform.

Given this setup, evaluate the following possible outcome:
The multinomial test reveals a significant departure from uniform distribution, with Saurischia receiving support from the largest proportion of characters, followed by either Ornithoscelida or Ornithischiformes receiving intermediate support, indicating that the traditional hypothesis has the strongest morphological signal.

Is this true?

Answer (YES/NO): NO